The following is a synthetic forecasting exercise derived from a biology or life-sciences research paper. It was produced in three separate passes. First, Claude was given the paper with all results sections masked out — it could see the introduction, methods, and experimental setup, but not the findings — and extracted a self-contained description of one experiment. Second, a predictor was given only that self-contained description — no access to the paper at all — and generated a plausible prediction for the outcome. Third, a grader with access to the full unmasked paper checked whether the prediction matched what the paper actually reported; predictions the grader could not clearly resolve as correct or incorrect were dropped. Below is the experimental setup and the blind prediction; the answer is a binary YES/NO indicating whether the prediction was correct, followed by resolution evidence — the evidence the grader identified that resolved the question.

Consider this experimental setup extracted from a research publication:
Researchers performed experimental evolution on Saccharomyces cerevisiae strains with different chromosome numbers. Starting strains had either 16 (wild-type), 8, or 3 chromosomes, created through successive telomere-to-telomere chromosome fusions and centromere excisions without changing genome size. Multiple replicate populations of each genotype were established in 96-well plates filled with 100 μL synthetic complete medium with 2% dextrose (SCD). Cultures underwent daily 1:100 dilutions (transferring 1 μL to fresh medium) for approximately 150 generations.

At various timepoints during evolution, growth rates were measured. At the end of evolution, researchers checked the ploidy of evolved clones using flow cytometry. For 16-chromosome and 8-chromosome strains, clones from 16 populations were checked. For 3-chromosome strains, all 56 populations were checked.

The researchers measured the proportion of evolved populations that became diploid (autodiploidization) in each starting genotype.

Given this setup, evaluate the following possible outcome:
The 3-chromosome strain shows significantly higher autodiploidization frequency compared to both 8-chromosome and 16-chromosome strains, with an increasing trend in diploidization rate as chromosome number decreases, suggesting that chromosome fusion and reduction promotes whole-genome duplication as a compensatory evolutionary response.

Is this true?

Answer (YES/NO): NO